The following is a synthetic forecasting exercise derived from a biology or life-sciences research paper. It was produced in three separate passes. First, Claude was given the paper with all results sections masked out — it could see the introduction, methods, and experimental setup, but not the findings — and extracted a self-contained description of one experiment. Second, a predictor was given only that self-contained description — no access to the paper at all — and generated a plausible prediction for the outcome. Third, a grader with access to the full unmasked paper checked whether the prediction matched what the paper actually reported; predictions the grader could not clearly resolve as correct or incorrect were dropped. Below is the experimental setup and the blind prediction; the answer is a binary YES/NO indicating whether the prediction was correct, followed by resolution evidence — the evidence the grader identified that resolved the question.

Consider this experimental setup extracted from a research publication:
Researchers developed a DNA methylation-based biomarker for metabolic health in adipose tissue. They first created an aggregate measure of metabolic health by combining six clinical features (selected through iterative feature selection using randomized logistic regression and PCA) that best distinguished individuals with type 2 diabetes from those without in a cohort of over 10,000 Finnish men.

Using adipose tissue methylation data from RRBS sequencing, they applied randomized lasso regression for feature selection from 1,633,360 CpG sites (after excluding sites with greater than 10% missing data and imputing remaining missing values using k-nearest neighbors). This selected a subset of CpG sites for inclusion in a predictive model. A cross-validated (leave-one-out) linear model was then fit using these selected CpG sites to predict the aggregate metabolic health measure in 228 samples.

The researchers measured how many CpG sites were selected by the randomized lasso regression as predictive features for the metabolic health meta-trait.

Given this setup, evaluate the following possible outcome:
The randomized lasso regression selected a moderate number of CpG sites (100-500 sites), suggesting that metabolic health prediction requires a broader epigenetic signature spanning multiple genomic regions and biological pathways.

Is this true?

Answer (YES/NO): NO